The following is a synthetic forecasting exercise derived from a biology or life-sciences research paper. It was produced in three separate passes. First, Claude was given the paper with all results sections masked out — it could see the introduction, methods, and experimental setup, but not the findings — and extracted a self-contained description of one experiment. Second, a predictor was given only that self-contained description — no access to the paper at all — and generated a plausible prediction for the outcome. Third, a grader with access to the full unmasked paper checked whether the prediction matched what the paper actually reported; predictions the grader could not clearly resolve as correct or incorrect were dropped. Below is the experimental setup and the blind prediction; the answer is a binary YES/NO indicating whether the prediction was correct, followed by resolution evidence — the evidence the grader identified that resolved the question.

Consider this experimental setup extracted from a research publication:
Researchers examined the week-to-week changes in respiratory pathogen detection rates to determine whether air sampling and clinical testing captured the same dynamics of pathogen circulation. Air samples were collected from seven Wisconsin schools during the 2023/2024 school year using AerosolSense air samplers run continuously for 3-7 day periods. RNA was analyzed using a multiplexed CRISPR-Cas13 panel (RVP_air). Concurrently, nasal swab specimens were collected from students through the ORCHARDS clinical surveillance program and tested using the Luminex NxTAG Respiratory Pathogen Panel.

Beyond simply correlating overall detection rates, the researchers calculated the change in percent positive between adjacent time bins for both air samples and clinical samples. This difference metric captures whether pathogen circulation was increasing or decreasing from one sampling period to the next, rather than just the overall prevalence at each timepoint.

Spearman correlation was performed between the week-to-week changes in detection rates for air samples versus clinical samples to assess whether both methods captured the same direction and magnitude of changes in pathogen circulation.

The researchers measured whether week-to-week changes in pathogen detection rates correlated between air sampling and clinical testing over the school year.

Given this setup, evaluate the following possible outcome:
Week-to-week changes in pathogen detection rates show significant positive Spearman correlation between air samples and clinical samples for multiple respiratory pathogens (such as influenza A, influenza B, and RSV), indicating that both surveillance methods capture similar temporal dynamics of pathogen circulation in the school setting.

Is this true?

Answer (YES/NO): NO